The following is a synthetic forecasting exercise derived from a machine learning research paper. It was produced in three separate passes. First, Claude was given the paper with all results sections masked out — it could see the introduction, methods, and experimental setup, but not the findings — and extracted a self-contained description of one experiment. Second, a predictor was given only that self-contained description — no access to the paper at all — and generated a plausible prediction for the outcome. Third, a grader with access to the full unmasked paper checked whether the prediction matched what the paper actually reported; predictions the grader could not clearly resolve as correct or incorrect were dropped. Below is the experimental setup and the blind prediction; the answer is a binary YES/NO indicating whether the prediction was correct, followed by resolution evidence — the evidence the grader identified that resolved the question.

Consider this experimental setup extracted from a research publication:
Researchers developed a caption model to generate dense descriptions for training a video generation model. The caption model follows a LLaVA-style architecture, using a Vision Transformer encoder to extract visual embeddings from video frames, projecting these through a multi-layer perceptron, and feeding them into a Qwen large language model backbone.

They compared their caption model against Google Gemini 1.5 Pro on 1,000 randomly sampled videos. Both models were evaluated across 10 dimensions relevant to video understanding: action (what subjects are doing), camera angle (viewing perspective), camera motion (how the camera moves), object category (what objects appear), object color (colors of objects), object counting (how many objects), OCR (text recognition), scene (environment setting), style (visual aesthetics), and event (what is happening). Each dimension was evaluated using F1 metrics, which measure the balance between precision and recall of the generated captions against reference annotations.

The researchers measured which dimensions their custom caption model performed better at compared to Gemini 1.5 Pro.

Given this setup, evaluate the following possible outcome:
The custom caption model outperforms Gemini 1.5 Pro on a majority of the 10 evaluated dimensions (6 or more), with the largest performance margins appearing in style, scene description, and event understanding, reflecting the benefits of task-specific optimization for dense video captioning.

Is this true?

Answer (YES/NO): NO